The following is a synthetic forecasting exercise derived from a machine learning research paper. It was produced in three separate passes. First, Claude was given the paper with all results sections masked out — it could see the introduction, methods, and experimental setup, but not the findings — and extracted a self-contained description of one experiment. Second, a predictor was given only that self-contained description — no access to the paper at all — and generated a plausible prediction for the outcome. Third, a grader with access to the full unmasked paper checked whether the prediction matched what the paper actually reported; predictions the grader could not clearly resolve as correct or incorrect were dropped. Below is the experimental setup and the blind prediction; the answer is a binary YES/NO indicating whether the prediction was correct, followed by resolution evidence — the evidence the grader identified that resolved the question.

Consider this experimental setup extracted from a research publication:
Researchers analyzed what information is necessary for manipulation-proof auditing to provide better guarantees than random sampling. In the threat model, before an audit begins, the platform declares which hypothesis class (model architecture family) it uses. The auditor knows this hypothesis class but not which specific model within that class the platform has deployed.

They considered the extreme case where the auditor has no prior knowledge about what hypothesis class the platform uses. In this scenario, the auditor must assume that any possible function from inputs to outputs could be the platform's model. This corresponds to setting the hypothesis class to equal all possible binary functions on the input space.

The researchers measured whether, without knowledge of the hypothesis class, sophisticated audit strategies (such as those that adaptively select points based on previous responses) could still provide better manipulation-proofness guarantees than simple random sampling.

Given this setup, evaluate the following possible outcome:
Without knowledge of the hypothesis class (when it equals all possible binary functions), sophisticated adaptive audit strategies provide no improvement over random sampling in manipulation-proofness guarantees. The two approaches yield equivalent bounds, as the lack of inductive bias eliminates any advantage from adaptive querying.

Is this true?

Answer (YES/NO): YES